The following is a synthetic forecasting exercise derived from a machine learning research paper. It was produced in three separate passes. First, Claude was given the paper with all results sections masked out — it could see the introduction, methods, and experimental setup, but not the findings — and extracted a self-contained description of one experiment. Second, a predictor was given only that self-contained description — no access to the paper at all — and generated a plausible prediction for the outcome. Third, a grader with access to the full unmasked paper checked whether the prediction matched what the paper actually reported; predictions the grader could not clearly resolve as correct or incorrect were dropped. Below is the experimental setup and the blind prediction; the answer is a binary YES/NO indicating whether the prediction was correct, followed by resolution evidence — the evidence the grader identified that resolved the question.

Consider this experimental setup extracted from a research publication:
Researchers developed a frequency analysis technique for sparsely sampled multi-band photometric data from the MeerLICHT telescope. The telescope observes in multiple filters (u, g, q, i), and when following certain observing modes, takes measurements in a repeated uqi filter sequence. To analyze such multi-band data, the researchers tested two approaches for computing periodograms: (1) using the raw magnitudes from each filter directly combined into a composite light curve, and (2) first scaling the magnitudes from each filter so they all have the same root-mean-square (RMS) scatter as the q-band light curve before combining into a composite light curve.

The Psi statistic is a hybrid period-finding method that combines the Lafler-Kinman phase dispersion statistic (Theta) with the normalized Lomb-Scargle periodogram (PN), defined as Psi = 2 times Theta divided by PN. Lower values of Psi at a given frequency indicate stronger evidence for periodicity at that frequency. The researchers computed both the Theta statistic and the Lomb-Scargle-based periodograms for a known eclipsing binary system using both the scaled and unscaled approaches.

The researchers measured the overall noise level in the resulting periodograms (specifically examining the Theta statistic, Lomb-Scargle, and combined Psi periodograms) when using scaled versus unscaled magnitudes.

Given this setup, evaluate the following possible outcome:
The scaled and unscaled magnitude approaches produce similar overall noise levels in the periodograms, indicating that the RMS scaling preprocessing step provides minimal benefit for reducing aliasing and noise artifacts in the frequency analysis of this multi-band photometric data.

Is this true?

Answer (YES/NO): NO